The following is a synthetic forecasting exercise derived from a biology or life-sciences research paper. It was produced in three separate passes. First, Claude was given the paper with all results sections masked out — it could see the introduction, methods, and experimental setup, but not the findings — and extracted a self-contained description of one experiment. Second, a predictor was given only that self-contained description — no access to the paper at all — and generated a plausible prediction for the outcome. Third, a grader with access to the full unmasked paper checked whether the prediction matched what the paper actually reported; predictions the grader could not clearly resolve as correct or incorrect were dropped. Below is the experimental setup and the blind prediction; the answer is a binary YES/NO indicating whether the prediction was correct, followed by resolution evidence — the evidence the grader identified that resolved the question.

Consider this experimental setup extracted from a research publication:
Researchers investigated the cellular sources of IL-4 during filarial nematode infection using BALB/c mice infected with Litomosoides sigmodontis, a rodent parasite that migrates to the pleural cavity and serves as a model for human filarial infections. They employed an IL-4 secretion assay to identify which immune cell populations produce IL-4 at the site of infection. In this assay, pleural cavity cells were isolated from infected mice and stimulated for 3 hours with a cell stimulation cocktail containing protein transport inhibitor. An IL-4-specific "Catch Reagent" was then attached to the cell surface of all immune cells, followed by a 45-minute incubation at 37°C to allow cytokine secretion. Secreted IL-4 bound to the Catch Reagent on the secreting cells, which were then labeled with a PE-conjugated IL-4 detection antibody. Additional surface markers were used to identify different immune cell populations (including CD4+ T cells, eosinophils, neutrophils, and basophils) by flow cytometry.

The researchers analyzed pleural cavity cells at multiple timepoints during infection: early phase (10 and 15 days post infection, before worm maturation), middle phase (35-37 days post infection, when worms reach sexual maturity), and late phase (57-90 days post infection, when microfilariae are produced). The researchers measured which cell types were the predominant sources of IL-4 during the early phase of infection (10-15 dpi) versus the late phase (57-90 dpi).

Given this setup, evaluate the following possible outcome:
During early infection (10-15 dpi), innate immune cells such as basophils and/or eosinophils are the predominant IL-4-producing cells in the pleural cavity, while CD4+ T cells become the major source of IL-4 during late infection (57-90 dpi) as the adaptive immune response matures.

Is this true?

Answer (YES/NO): NO